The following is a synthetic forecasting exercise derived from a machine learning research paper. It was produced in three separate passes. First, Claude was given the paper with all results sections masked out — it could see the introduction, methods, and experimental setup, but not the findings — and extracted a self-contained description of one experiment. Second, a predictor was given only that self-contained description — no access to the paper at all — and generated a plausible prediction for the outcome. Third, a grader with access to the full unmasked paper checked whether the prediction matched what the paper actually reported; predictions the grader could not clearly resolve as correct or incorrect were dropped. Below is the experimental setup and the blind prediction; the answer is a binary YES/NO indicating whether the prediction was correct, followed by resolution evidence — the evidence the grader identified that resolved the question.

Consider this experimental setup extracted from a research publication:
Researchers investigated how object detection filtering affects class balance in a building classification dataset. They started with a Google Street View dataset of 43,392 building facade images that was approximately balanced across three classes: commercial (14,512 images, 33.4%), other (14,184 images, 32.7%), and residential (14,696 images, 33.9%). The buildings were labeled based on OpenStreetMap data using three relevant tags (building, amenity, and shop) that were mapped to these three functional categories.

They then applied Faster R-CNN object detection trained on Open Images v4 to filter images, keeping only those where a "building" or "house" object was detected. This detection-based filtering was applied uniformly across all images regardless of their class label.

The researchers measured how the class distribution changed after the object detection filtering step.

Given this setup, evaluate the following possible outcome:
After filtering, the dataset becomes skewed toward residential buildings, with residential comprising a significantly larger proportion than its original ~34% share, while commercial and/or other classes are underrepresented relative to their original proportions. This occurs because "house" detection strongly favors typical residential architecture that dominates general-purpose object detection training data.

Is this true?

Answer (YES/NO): NO